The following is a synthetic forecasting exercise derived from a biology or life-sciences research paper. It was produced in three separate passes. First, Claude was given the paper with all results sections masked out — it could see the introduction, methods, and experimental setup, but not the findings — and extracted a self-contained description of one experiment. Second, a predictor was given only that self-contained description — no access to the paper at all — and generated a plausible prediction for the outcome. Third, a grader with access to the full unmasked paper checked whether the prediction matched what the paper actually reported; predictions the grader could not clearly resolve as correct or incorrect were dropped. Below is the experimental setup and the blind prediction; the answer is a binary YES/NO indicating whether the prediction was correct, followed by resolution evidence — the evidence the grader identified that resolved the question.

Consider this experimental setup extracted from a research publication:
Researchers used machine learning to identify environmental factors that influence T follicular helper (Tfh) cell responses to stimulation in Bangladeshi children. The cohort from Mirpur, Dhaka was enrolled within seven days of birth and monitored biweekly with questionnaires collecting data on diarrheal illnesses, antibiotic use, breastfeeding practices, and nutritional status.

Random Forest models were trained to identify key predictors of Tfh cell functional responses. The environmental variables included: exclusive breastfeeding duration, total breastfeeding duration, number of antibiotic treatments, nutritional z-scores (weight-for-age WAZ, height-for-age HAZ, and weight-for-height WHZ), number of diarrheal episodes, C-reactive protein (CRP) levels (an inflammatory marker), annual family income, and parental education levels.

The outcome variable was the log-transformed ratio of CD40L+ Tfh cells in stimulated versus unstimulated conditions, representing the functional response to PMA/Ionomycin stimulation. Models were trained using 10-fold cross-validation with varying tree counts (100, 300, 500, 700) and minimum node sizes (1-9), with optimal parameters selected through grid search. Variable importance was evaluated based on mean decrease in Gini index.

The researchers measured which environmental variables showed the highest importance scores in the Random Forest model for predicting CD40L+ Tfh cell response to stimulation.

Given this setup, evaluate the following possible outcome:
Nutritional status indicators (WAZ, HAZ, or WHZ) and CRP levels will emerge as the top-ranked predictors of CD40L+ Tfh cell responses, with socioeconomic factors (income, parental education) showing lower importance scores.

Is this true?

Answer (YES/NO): NO